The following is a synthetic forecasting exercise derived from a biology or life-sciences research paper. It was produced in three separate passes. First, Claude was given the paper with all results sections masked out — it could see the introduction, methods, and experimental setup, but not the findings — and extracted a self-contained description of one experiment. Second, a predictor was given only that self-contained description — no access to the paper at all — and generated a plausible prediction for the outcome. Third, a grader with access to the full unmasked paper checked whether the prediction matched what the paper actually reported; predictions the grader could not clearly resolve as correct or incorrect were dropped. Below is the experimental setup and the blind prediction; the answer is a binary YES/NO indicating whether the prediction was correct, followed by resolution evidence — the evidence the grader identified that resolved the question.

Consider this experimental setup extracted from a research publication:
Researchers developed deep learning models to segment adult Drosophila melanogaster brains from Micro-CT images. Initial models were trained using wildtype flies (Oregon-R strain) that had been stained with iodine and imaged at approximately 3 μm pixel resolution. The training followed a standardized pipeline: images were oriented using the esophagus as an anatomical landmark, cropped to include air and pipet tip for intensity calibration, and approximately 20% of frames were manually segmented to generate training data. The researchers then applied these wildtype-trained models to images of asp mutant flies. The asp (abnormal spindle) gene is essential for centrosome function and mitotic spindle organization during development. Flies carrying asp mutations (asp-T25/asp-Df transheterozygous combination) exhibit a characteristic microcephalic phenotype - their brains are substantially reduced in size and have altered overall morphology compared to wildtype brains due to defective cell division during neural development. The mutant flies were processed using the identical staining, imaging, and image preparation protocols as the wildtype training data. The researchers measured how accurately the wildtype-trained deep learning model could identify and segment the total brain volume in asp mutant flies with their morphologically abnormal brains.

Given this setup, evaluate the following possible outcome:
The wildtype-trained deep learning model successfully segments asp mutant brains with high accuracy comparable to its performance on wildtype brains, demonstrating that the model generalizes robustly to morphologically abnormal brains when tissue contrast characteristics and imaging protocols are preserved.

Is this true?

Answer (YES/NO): NO